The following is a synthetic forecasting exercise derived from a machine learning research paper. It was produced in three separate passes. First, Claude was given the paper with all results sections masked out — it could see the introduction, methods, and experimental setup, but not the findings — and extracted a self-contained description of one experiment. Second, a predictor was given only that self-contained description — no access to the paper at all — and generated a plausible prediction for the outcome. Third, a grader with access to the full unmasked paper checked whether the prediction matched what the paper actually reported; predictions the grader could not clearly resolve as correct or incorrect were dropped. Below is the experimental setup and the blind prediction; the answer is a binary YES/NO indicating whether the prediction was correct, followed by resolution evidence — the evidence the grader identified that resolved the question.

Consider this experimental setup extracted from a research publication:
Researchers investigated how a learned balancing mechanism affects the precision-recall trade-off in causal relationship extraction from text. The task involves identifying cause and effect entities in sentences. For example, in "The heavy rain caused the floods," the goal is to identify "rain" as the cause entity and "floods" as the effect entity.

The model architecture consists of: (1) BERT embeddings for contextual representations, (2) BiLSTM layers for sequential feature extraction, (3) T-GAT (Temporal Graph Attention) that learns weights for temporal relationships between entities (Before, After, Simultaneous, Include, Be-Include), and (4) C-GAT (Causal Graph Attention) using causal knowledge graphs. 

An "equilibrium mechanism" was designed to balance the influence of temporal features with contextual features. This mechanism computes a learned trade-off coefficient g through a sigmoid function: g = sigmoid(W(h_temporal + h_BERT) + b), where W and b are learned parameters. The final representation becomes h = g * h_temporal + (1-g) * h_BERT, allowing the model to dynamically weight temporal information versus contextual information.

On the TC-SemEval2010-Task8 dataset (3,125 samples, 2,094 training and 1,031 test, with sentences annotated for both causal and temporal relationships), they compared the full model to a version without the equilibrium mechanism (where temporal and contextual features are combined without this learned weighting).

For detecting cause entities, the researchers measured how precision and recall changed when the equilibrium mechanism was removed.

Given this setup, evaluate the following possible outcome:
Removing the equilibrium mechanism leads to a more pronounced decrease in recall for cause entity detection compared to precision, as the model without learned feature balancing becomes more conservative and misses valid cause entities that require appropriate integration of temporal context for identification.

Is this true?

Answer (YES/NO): NO